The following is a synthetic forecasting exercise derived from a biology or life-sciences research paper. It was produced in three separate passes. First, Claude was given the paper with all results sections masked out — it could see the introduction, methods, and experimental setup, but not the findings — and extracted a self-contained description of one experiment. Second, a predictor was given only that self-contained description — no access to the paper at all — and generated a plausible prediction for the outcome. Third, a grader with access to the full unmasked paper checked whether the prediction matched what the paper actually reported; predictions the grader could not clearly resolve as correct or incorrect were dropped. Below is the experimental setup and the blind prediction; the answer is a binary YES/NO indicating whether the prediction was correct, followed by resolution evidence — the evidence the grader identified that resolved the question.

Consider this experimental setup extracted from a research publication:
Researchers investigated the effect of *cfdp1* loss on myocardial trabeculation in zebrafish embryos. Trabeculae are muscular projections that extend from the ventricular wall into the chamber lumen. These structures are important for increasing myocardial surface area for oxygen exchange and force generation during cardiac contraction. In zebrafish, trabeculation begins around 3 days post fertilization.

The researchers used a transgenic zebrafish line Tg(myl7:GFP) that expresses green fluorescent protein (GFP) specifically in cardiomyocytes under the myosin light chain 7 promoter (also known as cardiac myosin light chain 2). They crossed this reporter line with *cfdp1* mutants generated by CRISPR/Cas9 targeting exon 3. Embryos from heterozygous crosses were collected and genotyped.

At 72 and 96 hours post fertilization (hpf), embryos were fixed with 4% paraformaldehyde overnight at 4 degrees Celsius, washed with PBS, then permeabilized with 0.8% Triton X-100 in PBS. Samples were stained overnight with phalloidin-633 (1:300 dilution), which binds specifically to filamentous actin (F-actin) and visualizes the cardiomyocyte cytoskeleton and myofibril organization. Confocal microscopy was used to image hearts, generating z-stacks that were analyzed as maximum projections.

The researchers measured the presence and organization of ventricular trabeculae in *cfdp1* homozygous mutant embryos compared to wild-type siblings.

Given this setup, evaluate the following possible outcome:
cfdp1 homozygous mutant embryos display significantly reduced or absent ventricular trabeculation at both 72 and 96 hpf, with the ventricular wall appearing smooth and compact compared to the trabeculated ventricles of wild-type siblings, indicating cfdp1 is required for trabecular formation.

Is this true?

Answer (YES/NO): NO